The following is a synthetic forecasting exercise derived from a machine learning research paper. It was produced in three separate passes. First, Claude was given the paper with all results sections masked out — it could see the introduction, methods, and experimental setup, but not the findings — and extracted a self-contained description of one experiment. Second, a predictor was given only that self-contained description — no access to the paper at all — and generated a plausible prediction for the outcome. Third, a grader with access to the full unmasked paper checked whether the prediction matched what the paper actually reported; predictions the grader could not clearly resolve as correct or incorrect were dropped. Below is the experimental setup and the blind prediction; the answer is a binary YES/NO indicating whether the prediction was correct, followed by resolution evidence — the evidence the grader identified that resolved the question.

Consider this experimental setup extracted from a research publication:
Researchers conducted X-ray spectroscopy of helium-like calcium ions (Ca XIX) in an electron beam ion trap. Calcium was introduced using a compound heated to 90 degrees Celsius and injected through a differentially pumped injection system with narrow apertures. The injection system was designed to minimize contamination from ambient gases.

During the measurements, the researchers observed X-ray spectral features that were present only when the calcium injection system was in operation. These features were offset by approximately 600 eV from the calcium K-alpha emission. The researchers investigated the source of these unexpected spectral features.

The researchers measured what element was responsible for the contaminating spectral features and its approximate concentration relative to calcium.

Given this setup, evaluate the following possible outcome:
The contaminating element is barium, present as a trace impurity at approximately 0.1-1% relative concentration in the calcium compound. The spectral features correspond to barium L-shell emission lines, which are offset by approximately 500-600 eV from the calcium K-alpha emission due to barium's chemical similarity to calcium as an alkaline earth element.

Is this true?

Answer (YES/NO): NO